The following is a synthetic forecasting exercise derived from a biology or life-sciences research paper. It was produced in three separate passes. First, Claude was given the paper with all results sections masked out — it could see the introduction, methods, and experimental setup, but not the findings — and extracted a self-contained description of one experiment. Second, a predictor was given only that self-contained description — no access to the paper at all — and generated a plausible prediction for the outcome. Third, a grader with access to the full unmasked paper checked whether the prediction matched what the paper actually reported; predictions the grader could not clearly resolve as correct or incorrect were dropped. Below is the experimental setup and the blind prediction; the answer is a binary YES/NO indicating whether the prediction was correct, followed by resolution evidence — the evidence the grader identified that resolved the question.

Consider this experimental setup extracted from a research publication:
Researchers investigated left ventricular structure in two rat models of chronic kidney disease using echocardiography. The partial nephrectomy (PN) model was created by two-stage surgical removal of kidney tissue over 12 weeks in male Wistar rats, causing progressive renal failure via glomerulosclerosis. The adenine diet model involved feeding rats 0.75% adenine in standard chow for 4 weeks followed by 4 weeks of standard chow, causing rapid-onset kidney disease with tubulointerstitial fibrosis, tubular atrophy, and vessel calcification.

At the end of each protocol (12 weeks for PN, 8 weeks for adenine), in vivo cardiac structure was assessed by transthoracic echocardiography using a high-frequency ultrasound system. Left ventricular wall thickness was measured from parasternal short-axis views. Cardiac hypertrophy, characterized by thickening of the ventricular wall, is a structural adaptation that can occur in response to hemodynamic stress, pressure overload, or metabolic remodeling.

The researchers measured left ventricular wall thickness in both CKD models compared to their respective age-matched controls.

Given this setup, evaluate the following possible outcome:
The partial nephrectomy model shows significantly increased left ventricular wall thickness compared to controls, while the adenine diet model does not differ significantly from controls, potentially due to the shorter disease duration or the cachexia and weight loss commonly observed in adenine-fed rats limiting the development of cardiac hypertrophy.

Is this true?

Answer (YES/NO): NO